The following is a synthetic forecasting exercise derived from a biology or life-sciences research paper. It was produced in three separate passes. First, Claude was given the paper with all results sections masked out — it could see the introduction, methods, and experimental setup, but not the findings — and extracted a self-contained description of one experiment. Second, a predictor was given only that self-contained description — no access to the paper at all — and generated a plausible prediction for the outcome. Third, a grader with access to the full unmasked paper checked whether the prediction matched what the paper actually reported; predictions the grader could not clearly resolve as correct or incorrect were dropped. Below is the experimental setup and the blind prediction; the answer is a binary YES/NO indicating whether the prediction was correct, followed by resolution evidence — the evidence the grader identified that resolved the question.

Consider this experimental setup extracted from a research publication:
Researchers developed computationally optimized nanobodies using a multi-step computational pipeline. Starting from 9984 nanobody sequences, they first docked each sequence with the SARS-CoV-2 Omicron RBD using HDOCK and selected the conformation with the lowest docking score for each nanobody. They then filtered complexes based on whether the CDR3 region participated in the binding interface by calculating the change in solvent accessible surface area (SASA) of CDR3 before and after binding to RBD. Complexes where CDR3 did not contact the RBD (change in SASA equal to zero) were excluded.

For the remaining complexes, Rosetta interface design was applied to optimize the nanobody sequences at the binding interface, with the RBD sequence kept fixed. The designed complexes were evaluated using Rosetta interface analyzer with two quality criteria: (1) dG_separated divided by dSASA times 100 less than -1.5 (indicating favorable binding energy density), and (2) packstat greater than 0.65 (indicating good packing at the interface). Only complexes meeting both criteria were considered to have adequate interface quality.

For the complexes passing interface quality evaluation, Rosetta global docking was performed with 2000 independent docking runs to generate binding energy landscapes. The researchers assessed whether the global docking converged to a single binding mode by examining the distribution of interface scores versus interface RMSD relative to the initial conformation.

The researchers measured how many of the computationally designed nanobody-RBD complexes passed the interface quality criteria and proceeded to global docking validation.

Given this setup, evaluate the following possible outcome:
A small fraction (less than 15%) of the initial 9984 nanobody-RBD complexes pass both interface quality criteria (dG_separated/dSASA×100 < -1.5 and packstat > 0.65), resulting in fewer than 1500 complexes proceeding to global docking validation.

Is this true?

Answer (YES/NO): YES